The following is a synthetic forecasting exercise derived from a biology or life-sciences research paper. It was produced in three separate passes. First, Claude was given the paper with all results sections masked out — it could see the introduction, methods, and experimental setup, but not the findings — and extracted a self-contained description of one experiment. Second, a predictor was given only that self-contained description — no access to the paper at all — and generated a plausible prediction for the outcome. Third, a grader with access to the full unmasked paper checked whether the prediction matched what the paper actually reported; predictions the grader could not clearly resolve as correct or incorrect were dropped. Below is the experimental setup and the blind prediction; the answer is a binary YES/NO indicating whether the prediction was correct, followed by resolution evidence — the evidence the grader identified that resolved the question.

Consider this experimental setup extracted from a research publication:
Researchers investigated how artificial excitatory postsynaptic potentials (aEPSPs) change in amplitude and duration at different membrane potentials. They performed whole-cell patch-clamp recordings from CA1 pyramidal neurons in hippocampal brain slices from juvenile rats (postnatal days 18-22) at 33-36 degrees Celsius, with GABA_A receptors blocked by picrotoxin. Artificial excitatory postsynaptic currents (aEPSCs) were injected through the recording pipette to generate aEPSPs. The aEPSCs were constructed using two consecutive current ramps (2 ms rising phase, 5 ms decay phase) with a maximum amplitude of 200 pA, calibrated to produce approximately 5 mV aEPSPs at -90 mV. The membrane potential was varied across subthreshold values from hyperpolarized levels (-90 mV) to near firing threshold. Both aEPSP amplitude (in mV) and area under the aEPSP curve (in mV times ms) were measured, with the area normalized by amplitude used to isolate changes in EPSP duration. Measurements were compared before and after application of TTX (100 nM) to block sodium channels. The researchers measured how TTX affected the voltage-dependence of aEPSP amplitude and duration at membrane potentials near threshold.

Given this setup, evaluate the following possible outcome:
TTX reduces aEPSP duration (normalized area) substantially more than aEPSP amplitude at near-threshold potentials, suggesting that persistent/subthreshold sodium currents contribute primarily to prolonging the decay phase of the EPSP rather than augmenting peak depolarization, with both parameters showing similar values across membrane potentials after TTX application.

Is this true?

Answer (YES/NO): YES